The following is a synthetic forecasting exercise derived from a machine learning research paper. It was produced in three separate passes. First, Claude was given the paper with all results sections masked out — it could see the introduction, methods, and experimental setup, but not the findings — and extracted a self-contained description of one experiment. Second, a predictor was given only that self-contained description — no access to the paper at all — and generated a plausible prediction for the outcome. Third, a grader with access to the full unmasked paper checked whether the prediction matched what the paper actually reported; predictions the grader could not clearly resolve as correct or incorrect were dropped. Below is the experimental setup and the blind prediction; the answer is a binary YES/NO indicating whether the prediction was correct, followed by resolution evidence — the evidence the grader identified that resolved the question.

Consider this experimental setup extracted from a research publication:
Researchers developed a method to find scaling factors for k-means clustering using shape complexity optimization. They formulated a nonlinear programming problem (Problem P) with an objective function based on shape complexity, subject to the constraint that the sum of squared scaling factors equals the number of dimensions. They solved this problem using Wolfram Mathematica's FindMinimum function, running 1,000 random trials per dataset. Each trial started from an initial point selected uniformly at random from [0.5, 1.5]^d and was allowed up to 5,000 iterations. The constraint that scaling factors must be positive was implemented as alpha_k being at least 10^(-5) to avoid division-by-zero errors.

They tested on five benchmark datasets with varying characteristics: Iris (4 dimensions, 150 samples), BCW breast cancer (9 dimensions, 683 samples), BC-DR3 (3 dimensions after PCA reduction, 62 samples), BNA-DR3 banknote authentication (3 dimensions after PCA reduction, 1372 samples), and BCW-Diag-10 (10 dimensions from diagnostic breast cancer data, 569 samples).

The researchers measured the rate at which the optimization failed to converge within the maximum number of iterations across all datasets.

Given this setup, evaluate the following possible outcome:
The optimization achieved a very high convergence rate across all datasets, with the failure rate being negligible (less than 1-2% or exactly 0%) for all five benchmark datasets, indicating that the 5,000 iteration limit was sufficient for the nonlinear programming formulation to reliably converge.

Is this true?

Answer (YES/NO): YES